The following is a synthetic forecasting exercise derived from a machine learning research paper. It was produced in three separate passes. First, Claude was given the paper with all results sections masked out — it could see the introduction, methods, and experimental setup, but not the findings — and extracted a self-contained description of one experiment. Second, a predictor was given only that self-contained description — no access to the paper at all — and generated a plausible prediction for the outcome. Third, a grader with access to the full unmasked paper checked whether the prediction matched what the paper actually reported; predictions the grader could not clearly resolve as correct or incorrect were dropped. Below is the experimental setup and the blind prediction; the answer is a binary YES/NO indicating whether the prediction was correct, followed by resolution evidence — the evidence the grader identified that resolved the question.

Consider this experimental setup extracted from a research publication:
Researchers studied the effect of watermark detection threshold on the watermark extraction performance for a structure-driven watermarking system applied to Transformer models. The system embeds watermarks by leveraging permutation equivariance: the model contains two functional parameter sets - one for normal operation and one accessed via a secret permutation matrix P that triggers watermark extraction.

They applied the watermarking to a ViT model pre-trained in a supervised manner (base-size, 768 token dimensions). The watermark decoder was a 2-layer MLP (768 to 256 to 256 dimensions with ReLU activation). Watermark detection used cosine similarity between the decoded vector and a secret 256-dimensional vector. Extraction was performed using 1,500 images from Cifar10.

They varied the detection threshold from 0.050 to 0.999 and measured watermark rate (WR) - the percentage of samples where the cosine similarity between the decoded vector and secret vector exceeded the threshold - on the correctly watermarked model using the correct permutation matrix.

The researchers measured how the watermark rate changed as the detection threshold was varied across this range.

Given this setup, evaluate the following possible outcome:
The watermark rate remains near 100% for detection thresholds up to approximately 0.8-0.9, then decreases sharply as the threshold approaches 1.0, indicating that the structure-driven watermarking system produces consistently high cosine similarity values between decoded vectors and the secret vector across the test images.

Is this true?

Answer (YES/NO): NO